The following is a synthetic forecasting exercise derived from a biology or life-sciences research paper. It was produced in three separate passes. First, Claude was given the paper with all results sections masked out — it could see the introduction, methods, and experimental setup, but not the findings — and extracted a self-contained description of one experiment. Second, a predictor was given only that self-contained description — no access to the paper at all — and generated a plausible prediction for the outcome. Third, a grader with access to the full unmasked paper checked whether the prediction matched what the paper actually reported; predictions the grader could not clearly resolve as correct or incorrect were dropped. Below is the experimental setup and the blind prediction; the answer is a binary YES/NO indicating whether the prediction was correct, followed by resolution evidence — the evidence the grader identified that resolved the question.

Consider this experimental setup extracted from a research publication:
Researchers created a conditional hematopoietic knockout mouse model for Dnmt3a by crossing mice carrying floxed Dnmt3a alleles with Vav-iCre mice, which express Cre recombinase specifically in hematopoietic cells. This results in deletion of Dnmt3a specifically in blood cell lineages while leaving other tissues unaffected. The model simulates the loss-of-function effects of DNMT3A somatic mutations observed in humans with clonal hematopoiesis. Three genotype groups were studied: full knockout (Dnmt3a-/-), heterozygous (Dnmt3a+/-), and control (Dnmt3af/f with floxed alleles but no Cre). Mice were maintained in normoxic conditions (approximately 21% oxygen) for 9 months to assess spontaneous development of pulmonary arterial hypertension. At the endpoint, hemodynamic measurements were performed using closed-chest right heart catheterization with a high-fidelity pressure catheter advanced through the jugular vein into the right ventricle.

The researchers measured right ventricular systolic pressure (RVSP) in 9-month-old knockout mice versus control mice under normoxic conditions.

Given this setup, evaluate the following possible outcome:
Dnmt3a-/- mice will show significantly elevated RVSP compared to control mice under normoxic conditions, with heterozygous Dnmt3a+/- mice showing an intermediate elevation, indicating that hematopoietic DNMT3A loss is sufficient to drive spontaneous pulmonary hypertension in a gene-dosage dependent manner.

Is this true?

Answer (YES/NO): NO